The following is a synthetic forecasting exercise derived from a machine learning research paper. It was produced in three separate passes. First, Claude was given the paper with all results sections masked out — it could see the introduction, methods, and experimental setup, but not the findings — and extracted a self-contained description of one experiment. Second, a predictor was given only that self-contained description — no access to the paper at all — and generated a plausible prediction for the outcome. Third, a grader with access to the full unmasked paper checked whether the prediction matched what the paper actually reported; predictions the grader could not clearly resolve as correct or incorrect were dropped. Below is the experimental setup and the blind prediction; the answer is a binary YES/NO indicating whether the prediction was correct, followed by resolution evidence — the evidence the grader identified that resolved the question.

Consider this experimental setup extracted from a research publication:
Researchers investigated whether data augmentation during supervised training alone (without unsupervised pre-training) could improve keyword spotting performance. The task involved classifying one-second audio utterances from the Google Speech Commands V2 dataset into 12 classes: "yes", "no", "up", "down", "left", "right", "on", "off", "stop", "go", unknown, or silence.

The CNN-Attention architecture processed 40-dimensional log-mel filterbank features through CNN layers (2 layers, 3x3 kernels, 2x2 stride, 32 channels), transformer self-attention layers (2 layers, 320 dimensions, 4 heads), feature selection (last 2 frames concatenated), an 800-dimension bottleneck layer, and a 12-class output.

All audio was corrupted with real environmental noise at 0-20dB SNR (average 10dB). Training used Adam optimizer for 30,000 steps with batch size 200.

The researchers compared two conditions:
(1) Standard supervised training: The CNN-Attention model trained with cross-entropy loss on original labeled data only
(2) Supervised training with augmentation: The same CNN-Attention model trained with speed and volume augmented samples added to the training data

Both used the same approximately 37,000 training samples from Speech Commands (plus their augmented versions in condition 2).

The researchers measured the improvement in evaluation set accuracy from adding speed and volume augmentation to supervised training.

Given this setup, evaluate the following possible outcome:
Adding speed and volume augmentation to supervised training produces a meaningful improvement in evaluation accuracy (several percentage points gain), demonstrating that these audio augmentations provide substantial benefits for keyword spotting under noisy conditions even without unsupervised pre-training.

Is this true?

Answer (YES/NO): NO